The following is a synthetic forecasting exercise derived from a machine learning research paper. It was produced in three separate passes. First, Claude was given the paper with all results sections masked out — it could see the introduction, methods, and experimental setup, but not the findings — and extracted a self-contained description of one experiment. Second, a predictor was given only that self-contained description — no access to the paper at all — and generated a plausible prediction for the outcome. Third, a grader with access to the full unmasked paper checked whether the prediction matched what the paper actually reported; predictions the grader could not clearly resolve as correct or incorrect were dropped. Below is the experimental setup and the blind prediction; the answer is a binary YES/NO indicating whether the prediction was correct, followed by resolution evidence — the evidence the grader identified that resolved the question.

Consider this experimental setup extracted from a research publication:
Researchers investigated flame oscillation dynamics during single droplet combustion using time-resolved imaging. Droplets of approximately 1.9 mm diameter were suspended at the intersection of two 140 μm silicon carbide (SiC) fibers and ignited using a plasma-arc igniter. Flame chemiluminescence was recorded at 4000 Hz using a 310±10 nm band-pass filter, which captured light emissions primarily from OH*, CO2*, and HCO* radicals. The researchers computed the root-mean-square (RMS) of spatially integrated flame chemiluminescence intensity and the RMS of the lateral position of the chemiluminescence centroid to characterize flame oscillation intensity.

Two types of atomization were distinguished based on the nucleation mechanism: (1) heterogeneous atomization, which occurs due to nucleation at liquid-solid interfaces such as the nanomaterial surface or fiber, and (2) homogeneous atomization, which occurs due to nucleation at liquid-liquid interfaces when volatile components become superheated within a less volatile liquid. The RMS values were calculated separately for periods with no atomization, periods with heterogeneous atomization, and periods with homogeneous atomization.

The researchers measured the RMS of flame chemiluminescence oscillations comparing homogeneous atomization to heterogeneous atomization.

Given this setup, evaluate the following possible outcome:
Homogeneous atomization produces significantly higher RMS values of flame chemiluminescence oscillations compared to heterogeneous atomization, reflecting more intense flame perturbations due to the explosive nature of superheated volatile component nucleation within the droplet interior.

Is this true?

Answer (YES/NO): YES